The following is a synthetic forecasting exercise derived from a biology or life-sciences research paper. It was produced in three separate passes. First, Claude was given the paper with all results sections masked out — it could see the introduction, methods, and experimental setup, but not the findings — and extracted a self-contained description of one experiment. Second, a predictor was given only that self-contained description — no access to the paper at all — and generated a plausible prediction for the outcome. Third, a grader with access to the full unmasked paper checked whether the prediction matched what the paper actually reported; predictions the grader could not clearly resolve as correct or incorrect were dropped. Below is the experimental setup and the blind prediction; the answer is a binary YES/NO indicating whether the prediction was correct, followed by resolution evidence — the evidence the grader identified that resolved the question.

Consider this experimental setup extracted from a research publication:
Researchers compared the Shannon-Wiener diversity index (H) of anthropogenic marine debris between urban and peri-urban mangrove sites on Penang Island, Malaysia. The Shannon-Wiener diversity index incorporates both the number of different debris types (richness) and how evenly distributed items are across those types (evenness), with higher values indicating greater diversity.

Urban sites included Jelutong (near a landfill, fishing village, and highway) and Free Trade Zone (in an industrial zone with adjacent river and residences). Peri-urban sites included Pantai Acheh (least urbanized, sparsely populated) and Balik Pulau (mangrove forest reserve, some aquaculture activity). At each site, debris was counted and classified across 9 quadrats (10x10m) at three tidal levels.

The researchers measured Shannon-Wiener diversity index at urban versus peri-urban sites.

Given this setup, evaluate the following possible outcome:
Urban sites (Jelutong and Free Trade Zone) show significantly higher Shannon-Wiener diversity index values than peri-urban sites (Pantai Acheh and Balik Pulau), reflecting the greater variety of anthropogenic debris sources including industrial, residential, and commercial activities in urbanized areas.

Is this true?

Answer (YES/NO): NO